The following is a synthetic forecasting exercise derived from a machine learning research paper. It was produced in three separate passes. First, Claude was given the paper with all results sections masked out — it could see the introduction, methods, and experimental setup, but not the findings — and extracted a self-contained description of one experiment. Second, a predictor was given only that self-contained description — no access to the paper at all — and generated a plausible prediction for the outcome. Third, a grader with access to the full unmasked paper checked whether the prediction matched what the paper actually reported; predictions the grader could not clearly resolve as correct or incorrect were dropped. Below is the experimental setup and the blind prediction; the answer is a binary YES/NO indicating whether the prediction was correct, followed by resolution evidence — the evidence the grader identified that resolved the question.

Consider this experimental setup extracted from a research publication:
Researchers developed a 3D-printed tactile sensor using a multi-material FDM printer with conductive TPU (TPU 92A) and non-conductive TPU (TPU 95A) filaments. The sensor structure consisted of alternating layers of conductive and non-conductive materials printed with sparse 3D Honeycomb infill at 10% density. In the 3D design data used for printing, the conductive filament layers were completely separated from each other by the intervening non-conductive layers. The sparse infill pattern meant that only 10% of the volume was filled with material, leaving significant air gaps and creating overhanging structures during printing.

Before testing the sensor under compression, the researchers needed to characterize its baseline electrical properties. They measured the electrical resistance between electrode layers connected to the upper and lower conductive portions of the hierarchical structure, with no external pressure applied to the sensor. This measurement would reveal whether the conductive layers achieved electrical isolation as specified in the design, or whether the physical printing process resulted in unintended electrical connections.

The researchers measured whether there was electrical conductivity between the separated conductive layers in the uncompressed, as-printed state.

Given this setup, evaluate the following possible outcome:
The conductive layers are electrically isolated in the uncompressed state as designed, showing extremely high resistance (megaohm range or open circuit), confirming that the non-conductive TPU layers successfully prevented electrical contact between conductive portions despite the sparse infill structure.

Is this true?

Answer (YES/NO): NO